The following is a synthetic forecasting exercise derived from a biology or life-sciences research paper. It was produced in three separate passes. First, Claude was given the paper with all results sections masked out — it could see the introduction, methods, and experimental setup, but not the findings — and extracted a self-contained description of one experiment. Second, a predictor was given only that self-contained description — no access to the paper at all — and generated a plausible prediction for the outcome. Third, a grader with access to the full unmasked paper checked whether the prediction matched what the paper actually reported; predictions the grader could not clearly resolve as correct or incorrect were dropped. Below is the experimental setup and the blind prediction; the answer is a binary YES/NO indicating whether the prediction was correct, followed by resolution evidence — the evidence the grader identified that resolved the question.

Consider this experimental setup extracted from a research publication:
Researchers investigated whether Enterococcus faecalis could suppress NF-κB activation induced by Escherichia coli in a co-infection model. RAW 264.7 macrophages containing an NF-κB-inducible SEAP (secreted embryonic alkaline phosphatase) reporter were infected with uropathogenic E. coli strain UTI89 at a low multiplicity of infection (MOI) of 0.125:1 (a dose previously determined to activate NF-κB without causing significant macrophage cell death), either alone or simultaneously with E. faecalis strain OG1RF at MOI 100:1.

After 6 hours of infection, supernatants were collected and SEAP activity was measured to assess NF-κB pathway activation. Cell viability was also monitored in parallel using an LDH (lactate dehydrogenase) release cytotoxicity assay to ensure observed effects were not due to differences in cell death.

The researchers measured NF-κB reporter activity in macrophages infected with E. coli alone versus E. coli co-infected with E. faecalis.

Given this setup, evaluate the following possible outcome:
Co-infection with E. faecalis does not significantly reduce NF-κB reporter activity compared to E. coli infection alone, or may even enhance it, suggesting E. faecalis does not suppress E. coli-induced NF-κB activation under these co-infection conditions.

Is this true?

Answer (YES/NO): NO